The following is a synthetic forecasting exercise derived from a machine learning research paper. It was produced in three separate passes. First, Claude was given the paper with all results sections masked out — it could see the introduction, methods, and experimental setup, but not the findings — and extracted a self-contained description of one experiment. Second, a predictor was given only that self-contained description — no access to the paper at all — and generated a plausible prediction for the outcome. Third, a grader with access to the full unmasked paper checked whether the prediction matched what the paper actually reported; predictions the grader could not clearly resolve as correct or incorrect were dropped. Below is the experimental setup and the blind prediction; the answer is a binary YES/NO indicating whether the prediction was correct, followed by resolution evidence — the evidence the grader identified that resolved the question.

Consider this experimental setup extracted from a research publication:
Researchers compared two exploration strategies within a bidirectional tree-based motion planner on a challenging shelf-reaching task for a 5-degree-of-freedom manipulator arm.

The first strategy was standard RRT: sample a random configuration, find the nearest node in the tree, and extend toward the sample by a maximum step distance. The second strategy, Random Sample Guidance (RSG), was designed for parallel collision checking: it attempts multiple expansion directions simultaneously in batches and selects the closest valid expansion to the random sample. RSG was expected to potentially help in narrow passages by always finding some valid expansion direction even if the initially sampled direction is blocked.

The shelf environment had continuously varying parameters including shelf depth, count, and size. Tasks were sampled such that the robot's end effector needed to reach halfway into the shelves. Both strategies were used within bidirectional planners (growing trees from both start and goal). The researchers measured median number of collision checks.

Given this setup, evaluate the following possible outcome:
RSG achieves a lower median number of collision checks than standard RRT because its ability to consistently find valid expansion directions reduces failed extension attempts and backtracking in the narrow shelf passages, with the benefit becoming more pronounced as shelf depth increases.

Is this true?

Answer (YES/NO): NO